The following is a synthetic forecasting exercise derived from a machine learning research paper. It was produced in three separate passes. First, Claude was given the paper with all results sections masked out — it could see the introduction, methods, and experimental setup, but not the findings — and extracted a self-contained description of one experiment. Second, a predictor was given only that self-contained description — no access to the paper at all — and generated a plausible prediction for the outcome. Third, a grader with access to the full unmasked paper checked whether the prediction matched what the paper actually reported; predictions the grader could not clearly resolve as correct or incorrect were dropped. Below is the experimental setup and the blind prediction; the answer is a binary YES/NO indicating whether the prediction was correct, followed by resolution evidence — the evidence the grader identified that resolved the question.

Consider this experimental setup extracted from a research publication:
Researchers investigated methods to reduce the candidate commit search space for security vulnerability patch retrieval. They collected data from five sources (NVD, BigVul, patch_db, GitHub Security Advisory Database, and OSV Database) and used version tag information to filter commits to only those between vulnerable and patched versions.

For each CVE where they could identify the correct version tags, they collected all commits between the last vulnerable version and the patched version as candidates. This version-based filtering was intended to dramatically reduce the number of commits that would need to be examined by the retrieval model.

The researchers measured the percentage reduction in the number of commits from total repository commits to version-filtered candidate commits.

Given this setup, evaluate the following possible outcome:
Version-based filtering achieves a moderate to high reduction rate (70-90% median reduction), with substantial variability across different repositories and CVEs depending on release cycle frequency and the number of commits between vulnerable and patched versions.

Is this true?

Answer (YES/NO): NO